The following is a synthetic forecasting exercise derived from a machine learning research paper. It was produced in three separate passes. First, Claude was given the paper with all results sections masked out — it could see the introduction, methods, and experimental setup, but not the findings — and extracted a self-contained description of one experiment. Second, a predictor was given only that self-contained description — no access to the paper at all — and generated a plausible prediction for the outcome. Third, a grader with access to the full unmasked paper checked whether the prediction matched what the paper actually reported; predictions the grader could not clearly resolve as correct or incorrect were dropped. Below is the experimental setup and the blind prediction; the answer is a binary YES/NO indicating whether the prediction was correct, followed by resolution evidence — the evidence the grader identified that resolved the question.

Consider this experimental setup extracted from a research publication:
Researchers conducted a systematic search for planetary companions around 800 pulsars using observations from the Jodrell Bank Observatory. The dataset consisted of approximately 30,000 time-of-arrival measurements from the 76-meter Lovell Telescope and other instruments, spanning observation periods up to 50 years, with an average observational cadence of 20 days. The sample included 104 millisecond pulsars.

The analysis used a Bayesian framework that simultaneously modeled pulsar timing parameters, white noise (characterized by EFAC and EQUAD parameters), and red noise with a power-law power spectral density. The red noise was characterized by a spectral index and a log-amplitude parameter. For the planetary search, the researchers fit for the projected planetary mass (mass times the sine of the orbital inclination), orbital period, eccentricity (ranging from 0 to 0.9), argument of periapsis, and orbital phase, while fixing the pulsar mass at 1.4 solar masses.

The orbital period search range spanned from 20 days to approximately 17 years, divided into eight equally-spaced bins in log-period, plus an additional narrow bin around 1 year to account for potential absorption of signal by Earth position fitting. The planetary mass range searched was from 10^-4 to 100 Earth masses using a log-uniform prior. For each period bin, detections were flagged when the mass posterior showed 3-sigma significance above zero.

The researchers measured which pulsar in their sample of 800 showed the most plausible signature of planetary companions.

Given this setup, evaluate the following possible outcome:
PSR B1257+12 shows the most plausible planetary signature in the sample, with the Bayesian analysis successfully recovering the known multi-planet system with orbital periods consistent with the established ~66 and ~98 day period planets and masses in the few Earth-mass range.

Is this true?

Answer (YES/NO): NO